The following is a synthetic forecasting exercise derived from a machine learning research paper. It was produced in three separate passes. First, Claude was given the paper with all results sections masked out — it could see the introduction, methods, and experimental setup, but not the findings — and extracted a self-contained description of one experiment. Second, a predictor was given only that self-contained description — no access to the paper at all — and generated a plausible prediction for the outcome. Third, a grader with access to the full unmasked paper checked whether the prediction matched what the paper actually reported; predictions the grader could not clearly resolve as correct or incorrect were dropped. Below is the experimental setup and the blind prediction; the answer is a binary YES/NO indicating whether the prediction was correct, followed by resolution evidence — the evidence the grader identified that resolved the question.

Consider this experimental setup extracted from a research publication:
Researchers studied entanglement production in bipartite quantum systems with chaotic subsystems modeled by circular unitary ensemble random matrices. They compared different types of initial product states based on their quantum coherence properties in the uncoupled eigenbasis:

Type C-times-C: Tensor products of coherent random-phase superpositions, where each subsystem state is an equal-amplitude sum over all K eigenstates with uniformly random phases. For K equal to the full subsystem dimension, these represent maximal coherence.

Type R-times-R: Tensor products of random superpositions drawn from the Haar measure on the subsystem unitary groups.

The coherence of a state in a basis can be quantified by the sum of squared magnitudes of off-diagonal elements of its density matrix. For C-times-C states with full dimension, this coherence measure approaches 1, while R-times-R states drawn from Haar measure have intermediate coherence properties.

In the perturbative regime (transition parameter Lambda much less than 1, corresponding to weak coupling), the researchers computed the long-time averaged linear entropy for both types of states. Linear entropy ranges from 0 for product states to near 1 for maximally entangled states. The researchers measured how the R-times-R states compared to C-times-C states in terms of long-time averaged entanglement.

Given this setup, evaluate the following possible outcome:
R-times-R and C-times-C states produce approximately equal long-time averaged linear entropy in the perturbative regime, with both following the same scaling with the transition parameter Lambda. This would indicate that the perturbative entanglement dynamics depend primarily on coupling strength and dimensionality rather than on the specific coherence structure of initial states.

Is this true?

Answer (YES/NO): NO